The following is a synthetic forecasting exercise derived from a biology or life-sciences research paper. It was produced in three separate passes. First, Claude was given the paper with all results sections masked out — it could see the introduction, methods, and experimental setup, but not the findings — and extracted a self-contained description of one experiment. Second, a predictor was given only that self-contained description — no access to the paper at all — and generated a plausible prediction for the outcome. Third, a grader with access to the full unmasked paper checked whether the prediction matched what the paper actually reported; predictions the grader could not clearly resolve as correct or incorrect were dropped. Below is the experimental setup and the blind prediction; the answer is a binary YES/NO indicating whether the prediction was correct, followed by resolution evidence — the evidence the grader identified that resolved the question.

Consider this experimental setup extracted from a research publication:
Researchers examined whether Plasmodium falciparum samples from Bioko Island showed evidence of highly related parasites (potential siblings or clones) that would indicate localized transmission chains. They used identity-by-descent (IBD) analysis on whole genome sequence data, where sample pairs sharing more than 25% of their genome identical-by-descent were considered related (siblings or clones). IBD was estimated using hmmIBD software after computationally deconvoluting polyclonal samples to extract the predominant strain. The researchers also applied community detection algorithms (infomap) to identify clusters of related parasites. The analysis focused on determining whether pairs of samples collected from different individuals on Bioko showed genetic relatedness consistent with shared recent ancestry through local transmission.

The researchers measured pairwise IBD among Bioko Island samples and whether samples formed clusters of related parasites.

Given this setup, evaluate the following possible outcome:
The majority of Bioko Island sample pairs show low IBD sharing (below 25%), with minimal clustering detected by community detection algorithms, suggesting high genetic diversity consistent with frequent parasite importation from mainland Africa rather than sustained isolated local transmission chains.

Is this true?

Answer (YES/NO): YES